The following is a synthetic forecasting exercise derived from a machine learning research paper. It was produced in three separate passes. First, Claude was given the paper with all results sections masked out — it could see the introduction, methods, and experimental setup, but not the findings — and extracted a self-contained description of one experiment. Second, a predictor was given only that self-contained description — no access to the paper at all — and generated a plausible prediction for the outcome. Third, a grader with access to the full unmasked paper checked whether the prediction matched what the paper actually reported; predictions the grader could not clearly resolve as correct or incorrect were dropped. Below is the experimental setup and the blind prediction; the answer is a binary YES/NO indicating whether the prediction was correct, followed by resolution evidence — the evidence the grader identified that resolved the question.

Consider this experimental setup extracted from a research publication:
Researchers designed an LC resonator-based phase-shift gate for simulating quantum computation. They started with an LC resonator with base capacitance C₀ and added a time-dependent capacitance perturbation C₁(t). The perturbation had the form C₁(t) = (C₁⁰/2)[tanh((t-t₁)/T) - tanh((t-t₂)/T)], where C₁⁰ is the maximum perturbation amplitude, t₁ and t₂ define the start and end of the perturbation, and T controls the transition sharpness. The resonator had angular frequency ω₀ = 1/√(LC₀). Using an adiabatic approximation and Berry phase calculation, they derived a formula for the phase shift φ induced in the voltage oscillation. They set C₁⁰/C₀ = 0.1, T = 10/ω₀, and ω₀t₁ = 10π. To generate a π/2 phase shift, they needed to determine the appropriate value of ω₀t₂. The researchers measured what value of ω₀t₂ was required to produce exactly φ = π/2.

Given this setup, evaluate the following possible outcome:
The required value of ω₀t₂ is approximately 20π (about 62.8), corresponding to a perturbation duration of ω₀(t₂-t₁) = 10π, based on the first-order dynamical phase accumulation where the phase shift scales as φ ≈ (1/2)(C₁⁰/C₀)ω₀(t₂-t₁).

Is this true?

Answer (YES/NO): YES